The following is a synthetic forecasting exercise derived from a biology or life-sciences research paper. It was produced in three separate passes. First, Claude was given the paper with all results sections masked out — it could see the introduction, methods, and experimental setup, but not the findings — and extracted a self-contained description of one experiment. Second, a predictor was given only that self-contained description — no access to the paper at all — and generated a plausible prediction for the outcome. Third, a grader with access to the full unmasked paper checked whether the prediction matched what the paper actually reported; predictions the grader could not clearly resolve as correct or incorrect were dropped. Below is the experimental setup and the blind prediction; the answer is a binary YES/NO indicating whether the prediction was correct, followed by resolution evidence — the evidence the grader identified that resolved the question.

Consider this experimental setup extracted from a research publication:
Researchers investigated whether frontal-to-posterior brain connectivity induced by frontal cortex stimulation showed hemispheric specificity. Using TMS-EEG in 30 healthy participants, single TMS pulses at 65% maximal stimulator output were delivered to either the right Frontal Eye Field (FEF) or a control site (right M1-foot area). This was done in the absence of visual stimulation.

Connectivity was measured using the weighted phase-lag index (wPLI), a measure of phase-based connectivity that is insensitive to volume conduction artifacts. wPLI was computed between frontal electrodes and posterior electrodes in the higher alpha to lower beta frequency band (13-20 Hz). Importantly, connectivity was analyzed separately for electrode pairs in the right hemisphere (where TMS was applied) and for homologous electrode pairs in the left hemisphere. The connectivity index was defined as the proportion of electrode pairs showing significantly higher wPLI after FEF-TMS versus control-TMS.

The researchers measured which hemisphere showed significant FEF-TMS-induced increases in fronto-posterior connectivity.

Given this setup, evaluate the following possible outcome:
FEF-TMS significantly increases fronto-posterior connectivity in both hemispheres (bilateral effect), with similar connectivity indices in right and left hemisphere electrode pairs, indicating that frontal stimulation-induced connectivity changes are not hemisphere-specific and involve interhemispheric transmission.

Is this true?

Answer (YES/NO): NO